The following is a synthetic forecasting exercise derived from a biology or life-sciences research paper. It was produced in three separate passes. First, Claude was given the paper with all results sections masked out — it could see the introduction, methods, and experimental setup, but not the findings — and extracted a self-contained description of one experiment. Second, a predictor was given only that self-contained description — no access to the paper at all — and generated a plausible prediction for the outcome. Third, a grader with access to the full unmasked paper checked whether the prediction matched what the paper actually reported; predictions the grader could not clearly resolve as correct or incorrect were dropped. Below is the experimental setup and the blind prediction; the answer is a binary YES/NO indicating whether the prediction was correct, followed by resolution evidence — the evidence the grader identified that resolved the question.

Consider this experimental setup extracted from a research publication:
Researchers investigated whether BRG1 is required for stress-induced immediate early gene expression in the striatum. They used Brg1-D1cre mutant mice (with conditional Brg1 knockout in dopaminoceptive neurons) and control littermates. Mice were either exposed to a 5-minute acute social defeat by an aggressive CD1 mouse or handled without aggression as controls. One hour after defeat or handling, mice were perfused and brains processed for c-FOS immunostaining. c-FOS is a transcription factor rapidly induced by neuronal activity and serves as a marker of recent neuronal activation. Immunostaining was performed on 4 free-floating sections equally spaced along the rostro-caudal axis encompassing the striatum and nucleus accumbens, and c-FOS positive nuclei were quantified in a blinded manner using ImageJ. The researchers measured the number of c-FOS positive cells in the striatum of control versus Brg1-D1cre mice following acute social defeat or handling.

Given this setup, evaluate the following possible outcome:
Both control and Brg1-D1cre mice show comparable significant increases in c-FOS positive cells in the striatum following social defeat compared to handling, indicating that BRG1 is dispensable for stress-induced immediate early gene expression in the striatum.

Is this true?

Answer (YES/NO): NO